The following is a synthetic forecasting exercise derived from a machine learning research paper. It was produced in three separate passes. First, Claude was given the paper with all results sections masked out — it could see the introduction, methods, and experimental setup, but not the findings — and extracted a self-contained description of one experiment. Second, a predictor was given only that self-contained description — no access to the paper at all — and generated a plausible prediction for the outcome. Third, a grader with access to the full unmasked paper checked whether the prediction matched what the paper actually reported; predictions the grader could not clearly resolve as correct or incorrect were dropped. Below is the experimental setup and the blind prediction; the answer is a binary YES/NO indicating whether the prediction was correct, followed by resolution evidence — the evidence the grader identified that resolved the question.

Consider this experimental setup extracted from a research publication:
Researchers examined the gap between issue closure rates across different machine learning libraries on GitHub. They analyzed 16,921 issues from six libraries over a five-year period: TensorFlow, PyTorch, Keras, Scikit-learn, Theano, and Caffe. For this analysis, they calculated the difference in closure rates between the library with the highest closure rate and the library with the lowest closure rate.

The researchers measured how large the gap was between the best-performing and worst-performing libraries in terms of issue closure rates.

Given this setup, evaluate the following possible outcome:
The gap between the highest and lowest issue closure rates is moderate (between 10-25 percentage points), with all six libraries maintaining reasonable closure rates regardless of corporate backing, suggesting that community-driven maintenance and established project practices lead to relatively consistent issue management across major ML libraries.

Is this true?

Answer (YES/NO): NO